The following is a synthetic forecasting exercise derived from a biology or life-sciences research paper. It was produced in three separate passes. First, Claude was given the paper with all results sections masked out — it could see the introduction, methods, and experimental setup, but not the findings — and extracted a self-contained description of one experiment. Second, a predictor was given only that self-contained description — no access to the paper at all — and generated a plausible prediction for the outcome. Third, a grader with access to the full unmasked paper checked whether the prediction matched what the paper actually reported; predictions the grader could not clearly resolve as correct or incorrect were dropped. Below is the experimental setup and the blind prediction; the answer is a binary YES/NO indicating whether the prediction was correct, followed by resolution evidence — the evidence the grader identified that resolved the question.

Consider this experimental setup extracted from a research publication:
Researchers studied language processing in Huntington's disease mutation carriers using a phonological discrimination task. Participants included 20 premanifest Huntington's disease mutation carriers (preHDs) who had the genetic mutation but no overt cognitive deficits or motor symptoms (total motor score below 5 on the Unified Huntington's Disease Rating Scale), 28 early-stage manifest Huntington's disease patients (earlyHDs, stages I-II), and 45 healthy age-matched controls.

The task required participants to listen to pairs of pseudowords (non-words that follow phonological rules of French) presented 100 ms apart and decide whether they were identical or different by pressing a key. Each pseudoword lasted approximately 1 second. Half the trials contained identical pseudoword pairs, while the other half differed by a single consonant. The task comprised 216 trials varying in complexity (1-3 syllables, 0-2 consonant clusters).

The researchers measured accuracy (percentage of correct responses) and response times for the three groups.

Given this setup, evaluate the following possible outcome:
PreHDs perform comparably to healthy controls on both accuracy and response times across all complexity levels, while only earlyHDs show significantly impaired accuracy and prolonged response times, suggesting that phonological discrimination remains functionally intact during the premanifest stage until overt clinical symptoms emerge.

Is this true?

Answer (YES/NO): YES